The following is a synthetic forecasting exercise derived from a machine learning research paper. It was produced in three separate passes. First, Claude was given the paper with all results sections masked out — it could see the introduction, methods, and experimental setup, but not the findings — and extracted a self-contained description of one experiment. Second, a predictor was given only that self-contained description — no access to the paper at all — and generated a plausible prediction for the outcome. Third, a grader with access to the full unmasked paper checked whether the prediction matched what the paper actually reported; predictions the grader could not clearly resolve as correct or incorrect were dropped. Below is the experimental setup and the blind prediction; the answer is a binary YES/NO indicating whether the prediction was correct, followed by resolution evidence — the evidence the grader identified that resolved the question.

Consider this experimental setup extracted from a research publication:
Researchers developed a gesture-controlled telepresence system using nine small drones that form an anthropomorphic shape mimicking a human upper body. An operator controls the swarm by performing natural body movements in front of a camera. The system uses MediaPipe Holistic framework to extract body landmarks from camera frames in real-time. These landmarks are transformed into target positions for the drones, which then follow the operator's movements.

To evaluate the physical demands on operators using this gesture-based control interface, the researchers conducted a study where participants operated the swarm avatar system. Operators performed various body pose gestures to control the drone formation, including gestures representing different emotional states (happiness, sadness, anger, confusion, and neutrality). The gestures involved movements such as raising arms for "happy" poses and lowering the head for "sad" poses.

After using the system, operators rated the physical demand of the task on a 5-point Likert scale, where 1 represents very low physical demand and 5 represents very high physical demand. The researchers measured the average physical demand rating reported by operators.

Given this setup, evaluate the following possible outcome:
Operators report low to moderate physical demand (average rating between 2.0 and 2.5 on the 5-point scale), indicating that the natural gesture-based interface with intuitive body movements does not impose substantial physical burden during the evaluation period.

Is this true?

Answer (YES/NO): NO